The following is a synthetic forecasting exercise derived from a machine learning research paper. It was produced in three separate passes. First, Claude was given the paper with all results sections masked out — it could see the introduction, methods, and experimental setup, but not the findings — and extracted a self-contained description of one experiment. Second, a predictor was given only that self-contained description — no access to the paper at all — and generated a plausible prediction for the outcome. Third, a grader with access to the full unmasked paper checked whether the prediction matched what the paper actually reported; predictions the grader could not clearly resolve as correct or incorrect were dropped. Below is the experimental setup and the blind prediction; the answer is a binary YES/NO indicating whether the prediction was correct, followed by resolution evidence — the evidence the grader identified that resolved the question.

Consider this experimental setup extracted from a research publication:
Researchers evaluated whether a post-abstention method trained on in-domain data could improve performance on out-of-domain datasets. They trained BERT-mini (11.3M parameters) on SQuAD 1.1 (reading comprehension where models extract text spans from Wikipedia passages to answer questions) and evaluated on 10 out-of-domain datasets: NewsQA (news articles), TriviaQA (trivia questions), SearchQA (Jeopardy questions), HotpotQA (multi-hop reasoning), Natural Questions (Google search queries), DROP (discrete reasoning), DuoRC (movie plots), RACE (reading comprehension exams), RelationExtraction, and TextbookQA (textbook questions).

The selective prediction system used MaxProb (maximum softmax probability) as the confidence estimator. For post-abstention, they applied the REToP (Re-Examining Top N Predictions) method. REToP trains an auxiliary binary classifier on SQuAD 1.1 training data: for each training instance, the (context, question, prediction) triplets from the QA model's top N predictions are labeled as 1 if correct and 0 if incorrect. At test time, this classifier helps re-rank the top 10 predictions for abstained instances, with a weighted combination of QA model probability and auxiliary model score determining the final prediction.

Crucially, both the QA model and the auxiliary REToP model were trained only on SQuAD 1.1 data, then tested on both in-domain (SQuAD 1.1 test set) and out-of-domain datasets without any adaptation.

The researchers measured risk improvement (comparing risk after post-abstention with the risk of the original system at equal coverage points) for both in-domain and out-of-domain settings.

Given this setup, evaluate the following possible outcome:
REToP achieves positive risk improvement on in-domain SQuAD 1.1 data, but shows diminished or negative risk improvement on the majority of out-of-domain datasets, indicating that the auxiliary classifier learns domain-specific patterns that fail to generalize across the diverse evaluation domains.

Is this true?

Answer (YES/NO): NO